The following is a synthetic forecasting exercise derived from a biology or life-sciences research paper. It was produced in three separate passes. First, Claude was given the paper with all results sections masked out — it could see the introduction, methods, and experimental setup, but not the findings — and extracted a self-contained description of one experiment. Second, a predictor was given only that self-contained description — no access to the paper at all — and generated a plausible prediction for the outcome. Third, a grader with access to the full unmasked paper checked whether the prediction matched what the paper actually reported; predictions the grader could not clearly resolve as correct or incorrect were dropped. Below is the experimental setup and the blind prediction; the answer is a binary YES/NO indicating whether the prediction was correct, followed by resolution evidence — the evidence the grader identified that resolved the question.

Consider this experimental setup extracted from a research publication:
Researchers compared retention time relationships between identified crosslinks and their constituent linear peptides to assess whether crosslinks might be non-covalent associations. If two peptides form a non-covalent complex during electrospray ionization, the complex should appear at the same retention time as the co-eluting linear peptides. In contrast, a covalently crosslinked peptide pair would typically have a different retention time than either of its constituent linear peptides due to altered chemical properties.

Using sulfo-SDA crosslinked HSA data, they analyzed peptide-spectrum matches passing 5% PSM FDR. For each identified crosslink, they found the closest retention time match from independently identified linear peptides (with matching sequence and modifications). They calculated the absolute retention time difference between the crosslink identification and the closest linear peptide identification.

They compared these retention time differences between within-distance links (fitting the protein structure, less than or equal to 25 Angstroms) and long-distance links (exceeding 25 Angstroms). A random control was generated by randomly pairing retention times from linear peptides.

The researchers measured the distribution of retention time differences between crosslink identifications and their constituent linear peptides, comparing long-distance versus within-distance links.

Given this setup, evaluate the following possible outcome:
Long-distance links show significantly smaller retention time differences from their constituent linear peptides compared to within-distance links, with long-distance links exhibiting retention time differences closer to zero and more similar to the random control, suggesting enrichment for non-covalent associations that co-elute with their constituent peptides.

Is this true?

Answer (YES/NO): NO